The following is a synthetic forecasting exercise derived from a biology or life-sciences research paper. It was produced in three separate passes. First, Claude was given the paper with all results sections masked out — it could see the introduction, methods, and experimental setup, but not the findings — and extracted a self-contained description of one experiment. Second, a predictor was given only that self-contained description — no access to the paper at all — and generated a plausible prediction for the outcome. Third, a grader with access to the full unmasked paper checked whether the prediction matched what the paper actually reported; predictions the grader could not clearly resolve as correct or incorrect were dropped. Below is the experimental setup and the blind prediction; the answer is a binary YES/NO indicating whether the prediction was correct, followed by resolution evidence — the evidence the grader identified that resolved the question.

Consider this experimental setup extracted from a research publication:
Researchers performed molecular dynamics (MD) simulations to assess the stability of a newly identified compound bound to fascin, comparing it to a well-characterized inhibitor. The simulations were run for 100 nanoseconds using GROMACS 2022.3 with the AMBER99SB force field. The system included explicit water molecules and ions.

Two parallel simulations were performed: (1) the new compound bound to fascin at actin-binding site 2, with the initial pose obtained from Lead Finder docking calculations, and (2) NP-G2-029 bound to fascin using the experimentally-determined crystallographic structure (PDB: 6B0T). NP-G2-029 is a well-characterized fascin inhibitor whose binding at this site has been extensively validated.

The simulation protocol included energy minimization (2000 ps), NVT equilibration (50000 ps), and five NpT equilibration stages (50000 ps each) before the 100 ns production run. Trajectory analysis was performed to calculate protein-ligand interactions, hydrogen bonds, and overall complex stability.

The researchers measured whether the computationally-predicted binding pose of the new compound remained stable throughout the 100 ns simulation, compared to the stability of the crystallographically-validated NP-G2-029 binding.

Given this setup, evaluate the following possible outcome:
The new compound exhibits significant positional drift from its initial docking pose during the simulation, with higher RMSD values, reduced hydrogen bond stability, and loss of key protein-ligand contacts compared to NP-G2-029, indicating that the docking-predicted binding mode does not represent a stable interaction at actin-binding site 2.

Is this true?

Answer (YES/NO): NO